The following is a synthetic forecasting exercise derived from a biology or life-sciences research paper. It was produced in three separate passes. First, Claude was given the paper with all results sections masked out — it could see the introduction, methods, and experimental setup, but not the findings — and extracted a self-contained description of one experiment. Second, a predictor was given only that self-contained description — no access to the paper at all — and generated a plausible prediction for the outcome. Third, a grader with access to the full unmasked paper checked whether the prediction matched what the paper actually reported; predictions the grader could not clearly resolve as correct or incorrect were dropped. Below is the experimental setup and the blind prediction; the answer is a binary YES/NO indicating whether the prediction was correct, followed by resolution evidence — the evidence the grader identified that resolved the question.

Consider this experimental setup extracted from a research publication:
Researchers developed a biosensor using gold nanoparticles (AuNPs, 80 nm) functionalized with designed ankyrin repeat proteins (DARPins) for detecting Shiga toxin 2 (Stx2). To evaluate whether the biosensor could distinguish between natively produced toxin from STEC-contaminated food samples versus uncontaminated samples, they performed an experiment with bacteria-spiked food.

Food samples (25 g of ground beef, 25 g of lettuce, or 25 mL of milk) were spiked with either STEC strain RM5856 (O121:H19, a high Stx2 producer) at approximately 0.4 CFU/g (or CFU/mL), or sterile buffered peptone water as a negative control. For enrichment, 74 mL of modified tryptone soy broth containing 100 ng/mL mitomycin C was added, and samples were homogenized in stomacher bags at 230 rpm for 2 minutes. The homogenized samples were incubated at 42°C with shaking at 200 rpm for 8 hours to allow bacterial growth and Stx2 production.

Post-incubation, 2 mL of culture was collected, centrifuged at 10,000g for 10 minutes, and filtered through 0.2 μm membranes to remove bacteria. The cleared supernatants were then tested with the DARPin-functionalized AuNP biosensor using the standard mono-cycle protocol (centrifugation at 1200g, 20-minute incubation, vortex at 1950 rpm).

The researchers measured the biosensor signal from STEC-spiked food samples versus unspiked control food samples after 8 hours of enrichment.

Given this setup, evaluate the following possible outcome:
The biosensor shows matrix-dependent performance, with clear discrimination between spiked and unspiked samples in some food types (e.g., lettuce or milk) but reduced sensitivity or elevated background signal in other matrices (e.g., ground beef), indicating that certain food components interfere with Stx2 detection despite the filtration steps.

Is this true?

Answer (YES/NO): NO